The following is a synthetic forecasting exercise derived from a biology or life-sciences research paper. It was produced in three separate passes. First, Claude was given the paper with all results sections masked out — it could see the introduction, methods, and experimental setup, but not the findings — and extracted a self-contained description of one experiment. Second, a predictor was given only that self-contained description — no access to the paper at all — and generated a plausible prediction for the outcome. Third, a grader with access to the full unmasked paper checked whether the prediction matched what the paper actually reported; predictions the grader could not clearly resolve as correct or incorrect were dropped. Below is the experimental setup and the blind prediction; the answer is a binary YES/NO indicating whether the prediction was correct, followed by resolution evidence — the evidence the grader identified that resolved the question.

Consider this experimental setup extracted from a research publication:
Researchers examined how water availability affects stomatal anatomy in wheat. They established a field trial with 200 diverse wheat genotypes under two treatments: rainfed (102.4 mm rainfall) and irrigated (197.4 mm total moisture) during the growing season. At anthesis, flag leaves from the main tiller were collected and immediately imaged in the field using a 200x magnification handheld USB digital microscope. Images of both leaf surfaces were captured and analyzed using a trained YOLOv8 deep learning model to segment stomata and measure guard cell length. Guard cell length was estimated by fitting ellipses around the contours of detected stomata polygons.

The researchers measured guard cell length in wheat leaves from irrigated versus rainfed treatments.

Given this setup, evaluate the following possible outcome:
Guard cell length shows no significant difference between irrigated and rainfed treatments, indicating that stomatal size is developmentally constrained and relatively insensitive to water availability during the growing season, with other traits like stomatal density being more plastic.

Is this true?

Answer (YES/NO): NO